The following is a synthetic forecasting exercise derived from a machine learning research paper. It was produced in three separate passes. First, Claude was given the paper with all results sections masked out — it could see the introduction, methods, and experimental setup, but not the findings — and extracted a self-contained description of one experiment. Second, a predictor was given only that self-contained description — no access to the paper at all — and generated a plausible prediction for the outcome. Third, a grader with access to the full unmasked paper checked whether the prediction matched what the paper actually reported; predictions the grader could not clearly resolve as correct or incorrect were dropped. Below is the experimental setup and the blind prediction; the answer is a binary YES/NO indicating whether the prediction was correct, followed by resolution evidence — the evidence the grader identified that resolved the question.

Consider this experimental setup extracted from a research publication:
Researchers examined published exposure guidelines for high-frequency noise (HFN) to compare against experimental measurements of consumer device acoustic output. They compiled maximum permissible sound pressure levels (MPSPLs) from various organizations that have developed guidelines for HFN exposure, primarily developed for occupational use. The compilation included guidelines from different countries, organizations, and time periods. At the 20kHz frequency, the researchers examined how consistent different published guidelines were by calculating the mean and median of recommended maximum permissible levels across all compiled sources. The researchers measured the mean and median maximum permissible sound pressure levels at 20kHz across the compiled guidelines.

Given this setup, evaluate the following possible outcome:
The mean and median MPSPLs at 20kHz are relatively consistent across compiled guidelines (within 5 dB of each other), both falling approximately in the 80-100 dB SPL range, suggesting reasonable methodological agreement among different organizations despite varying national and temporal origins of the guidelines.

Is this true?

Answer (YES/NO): NO